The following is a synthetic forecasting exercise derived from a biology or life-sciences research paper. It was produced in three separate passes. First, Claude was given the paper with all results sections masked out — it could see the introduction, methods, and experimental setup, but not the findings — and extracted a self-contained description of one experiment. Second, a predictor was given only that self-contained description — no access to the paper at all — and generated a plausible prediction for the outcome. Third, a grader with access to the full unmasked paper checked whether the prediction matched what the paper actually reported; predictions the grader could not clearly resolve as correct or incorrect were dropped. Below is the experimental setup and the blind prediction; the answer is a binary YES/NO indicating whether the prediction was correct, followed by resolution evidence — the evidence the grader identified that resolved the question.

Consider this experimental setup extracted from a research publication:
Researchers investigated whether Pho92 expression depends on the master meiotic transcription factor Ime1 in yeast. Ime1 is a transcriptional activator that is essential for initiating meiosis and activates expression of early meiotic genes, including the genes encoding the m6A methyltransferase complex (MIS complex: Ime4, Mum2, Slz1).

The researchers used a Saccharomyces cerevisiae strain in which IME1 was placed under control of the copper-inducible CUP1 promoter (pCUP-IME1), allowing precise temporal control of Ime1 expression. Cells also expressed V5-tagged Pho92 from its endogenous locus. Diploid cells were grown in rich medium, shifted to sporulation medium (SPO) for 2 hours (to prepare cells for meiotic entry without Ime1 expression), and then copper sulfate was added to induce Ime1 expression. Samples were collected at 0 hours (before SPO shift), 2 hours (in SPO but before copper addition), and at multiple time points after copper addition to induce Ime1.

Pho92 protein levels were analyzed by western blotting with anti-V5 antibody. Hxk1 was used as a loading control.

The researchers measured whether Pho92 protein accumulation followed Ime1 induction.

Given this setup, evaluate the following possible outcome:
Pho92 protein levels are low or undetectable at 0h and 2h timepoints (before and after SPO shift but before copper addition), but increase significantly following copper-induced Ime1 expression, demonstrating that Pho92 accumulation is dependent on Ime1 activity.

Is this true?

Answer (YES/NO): YES